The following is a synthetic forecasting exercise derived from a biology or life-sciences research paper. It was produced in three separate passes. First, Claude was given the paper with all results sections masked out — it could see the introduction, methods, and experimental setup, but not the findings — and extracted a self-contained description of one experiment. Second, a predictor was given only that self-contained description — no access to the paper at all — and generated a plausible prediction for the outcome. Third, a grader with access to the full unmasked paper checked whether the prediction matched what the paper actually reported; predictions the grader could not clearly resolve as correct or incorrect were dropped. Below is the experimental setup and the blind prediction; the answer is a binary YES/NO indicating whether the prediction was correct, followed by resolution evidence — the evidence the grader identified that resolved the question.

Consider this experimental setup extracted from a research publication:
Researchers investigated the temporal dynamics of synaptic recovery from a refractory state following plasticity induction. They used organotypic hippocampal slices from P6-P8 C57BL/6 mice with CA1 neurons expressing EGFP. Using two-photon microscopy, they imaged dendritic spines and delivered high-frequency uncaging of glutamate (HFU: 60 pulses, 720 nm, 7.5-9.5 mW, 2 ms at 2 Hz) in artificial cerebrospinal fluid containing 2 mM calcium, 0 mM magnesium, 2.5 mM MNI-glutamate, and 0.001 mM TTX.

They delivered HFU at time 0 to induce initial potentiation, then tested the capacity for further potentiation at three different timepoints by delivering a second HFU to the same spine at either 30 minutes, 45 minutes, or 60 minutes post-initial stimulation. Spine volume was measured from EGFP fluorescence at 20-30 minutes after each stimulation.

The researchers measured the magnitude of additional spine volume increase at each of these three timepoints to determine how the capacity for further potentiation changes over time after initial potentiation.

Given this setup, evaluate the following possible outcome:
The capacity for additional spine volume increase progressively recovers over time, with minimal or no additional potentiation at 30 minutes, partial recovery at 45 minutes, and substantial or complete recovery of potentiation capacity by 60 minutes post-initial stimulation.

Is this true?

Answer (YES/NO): NO